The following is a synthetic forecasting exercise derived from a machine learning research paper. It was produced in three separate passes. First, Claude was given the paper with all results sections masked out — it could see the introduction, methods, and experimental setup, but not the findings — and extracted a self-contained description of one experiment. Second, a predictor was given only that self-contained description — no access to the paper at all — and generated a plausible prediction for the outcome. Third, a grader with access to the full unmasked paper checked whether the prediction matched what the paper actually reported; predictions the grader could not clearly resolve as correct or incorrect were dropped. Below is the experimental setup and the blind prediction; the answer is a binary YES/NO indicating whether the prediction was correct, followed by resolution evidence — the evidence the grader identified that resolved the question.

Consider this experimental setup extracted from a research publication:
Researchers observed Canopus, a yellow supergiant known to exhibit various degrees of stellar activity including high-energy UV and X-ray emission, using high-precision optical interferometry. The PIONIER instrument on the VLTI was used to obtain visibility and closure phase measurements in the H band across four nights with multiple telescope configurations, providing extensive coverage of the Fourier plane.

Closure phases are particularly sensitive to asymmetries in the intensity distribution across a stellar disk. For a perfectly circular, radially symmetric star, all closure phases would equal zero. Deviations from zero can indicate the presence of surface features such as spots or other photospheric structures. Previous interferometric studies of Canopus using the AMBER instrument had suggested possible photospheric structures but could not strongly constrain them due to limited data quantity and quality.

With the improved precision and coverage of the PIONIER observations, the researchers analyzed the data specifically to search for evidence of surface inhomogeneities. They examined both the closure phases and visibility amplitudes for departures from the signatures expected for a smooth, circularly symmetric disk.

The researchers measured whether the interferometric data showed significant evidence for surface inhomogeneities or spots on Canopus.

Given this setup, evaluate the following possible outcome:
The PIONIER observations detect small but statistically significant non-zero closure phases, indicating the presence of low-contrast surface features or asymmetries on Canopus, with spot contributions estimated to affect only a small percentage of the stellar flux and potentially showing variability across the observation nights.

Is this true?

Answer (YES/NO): NO